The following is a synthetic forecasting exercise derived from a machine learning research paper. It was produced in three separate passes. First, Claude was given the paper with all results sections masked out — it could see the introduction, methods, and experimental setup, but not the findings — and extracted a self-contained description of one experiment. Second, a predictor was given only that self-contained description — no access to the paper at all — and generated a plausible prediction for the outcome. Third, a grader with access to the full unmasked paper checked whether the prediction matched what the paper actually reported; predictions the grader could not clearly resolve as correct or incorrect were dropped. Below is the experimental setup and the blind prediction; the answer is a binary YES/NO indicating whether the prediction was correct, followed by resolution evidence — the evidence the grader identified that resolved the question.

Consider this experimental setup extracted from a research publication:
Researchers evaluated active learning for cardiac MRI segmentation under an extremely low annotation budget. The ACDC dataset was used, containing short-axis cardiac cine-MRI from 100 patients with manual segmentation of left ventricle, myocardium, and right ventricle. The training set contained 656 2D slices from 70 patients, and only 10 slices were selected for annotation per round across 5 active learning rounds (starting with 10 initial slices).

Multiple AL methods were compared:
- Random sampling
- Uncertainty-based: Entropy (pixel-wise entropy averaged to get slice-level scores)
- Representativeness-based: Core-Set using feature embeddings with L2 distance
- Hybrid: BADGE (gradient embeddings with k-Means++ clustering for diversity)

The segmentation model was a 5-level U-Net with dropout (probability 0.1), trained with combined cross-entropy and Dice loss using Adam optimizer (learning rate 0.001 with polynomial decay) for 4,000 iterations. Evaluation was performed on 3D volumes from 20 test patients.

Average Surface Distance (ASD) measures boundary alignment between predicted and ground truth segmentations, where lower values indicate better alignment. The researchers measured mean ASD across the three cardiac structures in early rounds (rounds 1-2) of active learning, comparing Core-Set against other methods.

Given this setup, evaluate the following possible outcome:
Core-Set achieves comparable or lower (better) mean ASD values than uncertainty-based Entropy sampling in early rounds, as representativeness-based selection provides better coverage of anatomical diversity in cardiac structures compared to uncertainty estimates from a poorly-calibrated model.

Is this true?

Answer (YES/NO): YES